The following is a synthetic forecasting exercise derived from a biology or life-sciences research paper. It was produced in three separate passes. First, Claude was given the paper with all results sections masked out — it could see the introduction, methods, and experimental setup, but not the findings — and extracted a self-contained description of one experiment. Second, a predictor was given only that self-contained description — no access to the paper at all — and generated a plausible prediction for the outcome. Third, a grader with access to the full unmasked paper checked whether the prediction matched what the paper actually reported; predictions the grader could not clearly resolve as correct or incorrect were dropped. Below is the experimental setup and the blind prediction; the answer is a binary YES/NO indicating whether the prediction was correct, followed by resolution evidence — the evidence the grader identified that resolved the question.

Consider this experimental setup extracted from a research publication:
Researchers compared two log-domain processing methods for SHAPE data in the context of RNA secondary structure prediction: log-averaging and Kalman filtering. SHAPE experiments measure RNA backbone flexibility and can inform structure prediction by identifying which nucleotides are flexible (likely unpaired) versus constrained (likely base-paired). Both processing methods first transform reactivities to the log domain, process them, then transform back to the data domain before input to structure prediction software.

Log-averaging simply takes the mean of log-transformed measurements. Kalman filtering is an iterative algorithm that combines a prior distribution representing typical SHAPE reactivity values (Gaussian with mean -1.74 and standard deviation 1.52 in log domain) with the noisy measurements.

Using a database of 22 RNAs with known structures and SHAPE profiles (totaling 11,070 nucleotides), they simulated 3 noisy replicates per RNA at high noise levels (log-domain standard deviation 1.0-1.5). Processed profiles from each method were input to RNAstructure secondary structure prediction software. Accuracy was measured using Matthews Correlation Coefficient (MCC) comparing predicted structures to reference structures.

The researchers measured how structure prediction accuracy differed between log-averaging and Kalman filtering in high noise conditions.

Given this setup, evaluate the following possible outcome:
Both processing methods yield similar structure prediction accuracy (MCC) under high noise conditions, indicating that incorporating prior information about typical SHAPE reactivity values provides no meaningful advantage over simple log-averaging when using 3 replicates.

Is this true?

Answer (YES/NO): YES